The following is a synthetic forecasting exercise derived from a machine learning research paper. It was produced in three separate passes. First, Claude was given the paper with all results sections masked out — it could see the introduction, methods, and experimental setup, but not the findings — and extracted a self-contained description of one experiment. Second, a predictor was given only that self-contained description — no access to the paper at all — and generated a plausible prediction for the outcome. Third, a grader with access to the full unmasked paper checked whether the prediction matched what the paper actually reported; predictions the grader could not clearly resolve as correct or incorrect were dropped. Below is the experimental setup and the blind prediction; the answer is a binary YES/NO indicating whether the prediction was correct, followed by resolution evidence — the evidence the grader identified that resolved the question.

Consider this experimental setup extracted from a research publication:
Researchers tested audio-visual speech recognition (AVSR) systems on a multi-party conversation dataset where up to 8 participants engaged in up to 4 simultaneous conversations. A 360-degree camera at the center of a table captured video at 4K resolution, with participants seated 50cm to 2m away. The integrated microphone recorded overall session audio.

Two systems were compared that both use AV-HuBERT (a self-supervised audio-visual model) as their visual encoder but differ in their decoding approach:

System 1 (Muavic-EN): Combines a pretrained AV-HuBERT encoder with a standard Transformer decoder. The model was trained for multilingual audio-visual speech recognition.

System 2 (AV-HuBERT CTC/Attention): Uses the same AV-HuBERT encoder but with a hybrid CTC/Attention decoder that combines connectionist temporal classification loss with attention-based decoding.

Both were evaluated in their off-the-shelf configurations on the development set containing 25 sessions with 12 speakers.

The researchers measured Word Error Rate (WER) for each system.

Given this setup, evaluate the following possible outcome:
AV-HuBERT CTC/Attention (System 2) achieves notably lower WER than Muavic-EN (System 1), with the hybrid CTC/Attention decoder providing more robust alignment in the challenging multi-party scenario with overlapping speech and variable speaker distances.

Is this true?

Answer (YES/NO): YES